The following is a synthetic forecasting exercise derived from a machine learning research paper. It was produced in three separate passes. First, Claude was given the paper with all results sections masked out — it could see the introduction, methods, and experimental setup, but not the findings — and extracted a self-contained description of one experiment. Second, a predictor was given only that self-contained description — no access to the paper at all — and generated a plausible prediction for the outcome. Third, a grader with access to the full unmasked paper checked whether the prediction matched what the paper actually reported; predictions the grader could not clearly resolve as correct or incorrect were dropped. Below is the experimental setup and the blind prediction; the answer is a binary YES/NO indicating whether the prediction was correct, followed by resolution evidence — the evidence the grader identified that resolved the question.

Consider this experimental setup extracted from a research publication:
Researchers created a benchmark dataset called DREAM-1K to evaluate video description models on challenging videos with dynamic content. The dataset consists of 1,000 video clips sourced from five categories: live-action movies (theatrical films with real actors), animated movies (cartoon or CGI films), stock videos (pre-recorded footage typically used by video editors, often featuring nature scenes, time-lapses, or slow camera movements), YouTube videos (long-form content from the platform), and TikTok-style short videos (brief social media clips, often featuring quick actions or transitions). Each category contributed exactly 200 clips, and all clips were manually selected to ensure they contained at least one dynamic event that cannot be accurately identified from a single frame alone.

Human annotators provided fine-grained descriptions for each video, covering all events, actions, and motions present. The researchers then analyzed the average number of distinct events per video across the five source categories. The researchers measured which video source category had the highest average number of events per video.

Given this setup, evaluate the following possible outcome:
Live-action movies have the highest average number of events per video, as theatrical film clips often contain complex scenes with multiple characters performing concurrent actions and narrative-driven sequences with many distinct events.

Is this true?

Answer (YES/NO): NO